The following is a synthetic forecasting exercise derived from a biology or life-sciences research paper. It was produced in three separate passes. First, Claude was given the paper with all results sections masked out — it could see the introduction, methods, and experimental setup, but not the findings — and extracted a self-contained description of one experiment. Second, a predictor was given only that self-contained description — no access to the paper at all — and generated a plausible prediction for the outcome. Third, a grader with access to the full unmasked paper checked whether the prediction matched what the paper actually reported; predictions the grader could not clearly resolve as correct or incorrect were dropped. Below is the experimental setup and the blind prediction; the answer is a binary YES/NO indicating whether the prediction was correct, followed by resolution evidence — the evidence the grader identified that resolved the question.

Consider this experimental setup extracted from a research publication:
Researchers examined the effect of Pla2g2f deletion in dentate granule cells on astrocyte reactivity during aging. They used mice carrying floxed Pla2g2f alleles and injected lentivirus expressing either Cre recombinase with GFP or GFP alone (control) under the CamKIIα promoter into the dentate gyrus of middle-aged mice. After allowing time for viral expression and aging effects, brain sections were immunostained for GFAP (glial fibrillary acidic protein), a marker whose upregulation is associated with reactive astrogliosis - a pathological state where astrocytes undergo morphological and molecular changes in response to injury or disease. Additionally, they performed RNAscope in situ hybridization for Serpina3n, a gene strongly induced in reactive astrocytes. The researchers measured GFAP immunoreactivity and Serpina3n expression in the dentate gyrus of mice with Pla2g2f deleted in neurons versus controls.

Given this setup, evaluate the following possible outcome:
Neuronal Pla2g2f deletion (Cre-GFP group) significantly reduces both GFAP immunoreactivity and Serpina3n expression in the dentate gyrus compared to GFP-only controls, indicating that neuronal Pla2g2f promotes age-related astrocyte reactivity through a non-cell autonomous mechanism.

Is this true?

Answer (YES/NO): NO